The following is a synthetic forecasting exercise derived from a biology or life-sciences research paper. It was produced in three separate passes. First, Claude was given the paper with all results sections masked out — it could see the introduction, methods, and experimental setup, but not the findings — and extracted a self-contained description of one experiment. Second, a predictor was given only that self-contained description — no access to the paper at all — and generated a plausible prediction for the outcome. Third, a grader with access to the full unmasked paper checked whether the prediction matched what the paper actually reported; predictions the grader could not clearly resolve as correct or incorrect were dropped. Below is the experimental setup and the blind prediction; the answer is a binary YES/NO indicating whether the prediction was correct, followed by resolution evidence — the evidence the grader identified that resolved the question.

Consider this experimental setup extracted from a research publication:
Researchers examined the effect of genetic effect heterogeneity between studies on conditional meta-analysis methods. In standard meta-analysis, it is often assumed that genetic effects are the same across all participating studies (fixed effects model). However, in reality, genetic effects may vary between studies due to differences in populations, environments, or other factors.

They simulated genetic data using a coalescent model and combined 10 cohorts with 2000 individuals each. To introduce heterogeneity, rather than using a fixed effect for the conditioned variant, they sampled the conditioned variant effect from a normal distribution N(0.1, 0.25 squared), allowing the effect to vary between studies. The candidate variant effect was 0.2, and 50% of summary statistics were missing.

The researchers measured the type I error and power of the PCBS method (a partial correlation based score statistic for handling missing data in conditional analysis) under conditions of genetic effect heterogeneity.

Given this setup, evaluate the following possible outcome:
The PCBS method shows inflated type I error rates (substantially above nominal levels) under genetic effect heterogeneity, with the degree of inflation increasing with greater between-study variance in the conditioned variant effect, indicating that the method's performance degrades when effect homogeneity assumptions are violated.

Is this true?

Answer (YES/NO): NO